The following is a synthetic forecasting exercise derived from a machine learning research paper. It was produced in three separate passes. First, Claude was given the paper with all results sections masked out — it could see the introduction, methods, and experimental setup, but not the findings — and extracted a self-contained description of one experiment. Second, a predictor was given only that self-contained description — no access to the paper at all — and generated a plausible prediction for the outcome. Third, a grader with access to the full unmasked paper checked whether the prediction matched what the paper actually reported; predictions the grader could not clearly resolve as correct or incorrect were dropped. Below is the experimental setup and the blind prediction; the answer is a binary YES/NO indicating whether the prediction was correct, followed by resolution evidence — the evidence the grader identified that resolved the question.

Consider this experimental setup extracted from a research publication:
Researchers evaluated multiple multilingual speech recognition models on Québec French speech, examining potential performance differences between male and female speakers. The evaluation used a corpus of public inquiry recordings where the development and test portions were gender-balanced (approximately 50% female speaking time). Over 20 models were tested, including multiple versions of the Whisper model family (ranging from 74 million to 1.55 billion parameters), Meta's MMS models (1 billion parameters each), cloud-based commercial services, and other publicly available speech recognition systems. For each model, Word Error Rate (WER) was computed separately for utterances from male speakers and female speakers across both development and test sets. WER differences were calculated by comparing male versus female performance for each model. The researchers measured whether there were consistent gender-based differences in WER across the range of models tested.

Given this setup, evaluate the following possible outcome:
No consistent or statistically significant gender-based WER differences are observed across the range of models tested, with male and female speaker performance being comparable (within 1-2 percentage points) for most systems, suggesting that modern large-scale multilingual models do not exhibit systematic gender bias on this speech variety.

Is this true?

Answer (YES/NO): NO